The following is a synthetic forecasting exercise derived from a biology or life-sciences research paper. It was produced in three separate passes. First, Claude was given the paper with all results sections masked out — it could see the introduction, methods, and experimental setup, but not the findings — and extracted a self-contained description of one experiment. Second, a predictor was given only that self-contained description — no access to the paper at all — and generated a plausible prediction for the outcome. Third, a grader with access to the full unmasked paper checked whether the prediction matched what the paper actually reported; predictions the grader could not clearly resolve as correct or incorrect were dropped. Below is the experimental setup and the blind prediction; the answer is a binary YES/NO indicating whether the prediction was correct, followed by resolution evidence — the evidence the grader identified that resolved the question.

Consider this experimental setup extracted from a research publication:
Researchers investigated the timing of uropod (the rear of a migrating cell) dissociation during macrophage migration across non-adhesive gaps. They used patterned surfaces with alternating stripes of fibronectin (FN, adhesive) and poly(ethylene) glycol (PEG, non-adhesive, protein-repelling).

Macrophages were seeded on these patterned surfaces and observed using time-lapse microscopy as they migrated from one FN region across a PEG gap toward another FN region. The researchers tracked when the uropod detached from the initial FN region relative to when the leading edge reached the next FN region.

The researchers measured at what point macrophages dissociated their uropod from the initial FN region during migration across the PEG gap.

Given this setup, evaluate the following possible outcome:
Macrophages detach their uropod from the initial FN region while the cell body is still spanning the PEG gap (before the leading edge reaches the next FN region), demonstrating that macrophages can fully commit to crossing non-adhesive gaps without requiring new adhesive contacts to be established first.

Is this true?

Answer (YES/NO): NO